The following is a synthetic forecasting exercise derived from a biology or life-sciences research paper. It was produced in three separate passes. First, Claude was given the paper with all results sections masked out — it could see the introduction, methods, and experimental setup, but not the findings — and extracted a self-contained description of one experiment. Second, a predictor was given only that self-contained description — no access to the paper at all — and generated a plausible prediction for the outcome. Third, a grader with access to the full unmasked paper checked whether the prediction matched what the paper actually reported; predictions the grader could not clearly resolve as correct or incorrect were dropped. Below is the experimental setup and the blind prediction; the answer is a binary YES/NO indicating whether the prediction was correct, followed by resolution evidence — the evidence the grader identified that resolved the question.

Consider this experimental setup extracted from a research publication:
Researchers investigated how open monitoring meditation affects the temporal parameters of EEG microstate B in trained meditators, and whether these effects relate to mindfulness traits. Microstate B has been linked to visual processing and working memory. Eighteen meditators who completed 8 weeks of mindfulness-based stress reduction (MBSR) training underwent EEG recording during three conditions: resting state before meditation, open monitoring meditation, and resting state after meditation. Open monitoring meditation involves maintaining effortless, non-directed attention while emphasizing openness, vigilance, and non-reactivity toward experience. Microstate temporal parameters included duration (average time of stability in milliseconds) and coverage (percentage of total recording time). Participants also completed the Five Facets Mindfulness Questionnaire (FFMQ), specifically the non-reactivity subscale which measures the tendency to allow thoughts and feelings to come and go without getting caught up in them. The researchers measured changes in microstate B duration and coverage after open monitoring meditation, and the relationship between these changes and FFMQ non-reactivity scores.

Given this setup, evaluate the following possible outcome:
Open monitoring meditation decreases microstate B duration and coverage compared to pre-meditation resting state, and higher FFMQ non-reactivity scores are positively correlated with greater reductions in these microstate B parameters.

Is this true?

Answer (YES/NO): NO